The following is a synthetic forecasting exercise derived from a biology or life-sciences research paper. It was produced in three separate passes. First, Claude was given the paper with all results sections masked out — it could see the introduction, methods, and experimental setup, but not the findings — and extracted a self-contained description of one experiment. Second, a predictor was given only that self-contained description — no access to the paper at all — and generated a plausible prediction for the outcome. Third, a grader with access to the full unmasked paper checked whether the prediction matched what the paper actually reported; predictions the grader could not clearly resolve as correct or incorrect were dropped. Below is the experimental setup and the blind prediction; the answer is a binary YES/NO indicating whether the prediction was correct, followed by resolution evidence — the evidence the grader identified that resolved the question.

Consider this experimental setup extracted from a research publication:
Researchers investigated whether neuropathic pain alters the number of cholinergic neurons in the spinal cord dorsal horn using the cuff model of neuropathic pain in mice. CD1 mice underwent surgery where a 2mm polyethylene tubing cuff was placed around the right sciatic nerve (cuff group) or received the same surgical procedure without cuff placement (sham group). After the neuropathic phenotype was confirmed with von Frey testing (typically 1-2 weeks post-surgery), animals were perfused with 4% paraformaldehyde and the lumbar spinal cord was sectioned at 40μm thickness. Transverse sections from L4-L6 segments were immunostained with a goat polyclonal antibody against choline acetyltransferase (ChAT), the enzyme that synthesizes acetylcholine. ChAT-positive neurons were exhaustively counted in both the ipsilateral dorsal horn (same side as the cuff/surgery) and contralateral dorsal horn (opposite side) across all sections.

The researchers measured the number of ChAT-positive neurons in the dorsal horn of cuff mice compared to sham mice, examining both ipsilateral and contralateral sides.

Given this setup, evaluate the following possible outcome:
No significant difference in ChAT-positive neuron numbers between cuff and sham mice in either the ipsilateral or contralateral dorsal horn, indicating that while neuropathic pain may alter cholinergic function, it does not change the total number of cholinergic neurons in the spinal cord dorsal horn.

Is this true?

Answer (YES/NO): YES